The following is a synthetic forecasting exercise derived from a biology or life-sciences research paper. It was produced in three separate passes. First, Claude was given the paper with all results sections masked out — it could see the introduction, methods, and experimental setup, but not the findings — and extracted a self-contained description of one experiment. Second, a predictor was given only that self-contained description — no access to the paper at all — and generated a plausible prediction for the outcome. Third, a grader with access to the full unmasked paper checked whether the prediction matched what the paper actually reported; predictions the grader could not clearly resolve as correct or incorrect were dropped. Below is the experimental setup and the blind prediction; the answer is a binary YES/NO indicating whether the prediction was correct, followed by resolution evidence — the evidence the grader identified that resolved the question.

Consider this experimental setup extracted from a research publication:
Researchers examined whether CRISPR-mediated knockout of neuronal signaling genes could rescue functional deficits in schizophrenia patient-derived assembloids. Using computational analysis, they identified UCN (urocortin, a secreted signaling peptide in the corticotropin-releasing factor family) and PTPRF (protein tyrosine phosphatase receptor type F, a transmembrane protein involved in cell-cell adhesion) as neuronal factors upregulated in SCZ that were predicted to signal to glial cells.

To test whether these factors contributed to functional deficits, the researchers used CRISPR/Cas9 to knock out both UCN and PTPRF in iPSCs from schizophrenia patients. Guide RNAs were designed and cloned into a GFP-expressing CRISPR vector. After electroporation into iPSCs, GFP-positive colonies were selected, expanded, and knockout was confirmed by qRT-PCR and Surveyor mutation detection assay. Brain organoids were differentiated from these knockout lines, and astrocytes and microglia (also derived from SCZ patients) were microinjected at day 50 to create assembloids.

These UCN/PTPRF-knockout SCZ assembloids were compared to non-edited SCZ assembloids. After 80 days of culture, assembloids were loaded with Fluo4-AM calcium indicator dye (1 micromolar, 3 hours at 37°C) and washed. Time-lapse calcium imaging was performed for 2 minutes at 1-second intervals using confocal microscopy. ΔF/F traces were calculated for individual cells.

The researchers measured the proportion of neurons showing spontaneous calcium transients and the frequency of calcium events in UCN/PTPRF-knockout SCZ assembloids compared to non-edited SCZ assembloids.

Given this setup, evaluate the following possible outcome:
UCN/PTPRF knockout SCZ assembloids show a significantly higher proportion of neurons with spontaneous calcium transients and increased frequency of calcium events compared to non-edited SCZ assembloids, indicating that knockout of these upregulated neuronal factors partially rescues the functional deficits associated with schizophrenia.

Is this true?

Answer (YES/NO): YES